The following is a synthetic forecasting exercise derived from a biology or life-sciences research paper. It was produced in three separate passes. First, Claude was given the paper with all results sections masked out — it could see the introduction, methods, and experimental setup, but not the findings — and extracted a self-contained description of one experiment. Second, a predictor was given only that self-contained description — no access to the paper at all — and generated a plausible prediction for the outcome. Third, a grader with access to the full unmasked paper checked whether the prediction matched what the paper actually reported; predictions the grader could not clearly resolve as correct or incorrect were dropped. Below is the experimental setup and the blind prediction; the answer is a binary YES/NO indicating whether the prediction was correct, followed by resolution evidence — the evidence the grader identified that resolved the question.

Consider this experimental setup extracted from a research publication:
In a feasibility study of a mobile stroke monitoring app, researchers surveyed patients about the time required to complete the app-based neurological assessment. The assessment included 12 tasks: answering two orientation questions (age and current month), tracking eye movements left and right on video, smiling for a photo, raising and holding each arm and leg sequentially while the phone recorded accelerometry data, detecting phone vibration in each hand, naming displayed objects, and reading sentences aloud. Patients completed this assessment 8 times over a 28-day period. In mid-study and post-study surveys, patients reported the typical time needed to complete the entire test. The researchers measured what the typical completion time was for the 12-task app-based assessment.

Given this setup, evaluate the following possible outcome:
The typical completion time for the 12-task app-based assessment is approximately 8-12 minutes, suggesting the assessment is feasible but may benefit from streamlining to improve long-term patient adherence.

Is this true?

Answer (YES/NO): NO